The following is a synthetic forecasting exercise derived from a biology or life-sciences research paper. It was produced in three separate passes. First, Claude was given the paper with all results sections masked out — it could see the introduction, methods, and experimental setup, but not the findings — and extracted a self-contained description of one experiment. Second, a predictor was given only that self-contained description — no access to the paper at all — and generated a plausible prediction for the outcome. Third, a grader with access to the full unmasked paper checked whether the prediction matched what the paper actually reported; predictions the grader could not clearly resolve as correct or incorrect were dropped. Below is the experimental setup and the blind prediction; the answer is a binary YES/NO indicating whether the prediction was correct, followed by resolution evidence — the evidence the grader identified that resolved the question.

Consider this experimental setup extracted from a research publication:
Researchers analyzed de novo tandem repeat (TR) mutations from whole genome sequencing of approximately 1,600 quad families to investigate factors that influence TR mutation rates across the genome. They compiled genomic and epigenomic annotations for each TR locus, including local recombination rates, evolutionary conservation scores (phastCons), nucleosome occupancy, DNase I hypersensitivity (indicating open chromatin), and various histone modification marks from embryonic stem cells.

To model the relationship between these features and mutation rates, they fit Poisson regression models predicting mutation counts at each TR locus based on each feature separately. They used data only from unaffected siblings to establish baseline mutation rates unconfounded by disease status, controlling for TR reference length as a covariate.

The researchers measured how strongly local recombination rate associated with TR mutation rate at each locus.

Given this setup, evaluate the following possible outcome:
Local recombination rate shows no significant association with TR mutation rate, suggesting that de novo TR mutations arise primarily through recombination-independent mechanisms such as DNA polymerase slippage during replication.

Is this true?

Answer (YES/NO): NO